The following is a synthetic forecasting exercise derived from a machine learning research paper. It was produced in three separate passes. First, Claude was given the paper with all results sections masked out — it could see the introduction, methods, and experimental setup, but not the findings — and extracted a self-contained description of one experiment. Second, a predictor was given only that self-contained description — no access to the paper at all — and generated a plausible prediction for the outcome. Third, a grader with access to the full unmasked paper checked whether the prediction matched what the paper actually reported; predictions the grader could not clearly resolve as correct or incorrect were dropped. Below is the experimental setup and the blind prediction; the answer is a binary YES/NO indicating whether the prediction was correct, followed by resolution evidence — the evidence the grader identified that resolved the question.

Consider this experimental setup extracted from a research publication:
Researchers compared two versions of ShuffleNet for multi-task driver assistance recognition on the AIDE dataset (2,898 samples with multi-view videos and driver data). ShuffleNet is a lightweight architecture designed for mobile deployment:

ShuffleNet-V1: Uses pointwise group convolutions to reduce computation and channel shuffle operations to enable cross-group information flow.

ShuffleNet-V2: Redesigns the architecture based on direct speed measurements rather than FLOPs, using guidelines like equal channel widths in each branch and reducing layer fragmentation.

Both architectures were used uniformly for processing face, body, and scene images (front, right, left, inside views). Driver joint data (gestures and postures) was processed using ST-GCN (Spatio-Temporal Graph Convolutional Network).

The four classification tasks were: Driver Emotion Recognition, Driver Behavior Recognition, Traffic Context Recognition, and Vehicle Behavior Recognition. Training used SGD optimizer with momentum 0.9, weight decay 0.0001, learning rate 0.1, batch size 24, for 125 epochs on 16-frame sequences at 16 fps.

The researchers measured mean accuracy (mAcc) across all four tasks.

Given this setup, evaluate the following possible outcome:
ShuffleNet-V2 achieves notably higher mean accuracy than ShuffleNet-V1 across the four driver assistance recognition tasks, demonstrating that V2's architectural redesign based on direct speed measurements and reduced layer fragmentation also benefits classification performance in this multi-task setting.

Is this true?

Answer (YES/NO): NO